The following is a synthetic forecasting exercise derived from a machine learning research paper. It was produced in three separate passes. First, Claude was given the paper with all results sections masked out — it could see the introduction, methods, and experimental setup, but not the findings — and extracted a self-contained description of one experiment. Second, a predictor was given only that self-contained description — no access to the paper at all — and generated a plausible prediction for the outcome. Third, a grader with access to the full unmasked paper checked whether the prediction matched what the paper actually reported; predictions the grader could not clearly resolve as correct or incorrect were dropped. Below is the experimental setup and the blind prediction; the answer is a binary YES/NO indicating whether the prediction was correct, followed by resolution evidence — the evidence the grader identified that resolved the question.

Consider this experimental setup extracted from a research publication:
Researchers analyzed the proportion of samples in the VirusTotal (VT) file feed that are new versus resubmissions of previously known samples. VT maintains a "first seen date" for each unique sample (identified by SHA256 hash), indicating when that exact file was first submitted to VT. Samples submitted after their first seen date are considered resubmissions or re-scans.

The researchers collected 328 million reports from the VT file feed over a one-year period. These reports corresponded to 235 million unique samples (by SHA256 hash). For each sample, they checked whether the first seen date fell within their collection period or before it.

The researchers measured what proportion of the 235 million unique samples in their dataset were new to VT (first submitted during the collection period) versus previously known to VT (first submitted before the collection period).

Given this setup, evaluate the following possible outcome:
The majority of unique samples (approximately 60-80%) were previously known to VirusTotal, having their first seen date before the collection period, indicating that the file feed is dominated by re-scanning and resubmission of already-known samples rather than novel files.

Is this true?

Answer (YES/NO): NO